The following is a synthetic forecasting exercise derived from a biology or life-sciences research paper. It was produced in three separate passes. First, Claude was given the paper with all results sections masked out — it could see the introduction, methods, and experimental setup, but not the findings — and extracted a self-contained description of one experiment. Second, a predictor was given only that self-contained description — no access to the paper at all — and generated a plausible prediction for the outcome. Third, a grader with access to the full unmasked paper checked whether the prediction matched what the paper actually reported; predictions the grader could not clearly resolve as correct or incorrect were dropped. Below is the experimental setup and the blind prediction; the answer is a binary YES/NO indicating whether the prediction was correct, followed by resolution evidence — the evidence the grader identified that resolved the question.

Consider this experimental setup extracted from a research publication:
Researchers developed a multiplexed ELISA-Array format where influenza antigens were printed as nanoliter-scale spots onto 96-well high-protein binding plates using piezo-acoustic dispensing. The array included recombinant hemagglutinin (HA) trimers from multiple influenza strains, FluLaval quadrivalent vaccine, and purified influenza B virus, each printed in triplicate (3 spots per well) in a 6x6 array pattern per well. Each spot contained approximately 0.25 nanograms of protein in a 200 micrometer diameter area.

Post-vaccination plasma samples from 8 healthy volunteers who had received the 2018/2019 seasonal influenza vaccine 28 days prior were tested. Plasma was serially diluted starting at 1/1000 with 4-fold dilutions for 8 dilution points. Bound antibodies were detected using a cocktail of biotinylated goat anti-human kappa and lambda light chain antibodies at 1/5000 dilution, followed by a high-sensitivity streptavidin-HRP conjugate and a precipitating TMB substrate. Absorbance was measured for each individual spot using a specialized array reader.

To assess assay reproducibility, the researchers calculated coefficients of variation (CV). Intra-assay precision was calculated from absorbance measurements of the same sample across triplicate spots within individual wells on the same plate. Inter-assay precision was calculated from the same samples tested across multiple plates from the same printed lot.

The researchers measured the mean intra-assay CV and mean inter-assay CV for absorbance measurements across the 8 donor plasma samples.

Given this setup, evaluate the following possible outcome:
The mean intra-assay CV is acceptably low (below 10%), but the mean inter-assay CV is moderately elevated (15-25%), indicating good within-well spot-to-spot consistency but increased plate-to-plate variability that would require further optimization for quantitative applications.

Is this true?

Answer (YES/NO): NO